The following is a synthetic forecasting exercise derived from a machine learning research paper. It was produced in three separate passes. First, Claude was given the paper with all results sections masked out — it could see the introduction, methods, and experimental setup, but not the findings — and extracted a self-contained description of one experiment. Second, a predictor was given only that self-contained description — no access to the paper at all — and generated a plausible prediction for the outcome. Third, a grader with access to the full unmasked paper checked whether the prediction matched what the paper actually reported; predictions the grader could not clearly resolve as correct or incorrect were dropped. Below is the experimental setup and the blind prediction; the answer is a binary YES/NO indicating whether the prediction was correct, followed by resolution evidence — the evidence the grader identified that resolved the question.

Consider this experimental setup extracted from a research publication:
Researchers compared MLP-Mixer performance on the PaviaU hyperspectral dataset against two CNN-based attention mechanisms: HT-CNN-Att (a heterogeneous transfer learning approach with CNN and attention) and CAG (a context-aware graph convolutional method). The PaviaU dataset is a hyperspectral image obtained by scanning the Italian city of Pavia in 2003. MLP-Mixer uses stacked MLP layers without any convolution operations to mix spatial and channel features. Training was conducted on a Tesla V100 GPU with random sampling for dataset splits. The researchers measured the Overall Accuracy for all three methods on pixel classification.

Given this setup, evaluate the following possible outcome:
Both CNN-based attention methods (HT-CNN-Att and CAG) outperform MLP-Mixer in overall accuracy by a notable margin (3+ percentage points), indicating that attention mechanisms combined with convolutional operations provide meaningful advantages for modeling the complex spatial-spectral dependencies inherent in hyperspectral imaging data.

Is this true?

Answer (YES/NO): NO